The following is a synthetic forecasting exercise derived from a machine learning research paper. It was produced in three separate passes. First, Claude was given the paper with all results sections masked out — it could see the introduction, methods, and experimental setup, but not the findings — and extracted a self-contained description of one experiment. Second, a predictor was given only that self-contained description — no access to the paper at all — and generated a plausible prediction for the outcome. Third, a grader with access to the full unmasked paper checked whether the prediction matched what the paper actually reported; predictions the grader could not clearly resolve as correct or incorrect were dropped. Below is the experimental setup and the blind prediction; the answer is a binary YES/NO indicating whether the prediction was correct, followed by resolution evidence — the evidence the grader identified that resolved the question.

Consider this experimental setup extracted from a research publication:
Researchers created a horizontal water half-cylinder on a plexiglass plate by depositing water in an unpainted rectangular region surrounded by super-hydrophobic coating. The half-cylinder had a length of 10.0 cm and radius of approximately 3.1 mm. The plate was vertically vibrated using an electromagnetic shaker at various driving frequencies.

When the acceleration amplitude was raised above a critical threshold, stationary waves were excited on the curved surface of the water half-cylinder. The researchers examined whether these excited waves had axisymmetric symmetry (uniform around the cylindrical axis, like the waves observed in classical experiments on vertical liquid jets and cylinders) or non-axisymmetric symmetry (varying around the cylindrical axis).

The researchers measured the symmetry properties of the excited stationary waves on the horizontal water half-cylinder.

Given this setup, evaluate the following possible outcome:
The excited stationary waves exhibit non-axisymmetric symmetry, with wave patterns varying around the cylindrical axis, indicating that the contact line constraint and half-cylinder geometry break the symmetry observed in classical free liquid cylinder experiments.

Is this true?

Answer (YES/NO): YES